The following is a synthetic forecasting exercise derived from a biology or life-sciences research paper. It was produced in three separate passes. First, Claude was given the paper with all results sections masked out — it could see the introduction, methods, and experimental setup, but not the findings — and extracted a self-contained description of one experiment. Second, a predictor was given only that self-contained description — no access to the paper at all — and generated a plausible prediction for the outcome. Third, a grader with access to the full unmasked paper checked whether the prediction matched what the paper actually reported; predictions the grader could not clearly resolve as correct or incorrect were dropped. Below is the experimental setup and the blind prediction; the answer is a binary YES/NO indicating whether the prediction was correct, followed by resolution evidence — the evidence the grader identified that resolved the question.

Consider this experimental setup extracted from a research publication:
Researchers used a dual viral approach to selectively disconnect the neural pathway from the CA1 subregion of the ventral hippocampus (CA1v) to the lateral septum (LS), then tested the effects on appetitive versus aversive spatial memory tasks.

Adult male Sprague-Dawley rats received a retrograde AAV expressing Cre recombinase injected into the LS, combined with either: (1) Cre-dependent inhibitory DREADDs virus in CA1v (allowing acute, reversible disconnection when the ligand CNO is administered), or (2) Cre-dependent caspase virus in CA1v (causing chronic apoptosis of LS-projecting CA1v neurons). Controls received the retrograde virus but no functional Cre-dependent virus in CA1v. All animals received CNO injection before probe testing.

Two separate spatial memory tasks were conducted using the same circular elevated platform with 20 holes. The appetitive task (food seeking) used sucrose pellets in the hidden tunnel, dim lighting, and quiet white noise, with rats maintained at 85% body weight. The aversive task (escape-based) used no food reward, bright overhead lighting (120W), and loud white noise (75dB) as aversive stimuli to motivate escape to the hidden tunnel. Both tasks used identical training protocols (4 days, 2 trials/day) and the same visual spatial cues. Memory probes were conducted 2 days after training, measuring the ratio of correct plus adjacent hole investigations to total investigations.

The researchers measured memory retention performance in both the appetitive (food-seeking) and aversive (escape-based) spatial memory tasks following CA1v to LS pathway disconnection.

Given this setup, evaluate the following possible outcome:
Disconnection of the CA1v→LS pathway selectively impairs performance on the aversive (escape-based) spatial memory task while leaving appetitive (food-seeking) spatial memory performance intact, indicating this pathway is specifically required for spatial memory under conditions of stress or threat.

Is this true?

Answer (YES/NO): NO